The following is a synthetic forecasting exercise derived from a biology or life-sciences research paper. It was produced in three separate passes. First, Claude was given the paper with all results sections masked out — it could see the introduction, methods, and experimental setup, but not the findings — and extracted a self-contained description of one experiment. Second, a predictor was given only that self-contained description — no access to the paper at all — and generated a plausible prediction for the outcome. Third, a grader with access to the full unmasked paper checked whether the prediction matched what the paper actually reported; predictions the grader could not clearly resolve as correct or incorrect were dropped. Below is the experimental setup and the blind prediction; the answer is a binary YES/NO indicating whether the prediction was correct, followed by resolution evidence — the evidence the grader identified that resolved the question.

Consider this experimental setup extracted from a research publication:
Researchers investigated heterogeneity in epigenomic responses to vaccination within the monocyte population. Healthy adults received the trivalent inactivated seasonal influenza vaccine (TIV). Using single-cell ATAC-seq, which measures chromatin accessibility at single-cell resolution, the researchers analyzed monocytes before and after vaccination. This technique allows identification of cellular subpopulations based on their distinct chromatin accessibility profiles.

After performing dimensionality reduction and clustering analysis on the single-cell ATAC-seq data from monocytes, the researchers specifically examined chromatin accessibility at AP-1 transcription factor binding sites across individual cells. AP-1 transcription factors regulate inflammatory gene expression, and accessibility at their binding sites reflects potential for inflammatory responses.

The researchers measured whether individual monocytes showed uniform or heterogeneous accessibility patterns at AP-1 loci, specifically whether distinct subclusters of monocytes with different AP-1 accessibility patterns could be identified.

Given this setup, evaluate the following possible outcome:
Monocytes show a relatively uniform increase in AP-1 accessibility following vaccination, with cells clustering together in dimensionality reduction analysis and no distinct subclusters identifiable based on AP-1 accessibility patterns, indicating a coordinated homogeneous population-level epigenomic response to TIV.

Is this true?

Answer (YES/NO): NO